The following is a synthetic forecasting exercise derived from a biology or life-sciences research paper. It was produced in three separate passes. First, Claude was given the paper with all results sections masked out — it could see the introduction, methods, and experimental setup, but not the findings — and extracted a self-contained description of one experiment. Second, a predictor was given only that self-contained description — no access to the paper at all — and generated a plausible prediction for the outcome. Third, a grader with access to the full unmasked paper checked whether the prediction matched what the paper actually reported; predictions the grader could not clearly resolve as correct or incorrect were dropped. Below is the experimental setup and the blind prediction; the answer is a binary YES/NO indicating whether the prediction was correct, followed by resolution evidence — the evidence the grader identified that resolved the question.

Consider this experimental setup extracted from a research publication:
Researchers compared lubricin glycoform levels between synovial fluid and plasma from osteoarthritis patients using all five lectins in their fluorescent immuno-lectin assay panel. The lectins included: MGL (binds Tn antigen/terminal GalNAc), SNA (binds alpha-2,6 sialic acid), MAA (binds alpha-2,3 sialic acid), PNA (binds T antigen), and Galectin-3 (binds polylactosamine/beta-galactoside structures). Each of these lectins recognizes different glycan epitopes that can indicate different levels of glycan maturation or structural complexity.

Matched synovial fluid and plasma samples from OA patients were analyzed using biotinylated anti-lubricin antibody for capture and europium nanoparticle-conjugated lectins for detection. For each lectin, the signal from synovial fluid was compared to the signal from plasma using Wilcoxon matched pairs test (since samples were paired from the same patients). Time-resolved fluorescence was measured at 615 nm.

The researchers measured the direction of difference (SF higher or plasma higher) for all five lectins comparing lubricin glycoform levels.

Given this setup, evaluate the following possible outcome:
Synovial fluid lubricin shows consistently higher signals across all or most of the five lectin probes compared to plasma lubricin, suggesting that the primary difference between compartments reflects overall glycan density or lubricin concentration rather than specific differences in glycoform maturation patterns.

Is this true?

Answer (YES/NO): NO